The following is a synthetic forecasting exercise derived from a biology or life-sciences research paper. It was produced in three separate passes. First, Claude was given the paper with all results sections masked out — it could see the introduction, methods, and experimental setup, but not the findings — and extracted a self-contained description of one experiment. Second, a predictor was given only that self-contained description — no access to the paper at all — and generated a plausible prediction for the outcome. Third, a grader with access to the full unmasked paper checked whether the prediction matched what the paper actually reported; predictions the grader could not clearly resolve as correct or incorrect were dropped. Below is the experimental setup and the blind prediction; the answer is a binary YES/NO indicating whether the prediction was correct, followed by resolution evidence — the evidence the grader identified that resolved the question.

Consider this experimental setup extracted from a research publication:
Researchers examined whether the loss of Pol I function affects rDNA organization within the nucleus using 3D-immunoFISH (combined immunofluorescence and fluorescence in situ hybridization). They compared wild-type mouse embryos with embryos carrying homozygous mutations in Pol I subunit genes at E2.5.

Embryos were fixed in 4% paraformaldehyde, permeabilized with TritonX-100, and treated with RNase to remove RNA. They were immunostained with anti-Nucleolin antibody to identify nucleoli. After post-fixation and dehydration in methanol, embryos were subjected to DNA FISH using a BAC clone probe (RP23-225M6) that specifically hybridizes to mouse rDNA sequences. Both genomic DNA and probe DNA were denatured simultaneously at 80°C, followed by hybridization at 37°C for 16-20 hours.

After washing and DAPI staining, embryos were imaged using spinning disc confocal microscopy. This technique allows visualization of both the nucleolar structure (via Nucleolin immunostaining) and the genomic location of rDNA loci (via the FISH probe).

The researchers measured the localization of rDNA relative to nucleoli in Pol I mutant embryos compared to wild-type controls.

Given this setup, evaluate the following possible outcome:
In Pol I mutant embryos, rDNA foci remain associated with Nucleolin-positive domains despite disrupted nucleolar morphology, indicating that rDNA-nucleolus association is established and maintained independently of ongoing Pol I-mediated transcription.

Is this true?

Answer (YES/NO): NO